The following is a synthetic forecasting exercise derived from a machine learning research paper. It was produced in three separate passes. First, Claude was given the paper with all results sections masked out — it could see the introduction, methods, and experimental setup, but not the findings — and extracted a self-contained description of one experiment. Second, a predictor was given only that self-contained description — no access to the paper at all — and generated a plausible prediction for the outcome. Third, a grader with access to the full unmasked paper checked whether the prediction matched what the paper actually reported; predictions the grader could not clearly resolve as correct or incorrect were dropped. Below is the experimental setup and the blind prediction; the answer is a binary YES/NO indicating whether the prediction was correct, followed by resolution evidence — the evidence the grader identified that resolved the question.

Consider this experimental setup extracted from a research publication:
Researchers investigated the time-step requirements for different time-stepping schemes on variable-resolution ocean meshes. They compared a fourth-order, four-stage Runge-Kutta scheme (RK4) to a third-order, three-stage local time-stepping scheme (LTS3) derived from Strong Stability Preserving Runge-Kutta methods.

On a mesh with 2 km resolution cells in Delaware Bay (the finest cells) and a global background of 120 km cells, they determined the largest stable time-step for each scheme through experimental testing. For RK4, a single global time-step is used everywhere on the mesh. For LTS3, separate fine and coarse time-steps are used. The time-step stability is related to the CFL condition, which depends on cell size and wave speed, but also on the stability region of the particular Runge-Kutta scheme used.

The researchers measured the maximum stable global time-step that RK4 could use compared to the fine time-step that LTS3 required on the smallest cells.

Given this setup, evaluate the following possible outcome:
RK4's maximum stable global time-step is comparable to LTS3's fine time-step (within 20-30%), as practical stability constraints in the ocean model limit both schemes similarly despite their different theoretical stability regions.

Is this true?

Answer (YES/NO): NO